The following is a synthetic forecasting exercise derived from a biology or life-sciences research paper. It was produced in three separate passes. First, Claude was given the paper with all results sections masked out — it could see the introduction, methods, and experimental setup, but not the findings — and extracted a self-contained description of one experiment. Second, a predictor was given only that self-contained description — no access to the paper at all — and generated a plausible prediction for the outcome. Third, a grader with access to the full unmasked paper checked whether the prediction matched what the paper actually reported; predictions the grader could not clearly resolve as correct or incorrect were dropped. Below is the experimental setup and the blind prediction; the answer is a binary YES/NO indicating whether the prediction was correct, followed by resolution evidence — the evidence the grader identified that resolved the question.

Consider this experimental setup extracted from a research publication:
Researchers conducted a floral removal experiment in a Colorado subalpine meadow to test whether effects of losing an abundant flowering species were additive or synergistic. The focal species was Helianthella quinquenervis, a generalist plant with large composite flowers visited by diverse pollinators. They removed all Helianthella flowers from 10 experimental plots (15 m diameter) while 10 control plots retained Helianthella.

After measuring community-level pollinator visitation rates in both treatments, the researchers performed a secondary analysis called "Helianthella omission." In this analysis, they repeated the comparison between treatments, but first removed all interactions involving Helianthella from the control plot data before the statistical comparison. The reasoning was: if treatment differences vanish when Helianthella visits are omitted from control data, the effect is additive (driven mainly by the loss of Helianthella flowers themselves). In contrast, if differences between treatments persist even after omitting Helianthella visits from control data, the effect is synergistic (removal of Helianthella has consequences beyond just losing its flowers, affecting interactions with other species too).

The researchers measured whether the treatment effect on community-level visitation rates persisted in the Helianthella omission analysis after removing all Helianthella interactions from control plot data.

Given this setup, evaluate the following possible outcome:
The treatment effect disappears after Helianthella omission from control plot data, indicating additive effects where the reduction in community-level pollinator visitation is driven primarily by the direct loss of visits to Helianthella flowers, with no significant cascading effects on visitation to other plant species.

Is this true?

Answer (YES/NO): YES